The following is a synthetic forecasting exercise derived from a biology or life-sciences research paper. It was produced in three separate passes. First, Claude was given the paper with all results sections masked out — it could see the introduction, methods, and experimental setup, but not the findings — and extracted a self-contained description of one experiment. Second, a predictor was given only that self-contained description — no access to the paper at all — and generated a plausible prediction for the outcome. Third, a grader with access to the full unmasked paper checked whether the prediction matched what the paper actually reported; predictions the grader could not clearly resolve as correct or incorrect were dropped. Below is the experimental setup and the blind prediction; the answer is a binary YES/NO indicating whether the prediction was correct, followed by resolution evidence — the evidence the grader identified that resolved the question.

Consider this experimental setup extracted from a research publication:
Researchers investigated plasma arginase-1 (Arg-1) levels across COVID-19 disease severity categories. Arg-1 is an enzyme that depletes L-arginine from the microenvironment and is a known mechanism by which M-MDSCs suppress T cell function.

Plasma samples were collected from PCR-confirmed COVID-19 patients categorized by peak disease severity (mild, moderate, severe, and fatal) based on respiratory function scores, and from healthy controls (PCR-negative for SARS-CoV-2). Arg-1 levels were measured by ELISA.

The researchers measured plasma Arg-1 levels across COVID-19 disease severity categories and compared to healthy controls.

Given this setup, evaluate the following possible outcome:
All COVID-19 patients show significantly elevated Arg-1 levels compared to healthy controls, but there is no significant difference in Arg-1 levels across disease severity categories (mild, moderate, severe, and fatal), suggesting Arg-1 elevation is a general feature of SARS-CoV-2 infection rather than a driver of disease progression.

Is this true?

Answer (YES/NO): NO